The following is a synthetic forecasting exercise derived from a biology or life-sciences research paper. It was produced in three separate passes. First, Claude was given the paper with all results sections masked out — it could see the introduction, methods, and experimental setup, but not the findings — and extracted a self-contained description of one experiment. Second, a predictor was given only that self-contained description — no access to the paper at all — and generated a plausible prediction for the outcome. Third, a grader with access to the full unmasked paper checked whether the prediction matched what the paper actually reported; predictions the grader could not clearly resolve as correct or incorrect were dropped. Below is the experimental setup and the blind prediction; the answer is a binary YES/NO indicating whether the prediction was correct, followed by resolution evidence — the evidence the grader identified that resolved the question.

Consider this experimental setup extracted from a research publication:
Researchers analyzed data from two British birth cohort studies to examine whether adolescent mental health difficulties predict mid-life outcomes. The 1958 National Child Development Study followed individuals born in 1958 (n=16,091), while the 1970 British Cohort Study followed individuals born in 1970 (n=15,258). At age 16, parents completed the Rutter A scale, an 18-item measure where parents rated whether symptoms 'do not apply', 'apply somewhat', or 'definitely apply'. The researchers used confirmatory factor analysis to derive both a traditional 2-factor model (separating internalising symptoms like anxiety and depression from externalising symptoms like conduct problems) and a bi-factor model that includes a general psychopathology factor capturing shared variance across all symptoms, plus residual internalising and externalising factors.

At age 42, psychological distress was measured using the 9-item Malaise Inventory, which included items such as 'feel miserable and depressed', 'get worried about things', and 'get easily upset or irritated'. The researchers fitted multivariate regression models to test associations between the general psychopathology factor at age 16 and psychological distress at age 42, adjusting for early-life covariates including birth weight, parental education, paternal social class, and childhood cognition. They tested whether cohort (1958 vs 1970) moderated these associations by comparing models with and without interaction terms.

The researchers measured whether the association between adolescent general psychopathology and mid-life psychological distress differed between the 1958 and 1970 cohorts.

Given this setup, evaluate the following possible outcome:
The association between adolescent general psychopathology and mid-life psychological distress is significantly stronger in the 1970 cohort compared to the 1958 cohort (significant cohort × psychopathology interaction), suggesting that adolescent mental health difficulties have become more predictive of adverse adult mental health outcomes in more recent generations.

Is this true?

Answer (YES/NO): YES